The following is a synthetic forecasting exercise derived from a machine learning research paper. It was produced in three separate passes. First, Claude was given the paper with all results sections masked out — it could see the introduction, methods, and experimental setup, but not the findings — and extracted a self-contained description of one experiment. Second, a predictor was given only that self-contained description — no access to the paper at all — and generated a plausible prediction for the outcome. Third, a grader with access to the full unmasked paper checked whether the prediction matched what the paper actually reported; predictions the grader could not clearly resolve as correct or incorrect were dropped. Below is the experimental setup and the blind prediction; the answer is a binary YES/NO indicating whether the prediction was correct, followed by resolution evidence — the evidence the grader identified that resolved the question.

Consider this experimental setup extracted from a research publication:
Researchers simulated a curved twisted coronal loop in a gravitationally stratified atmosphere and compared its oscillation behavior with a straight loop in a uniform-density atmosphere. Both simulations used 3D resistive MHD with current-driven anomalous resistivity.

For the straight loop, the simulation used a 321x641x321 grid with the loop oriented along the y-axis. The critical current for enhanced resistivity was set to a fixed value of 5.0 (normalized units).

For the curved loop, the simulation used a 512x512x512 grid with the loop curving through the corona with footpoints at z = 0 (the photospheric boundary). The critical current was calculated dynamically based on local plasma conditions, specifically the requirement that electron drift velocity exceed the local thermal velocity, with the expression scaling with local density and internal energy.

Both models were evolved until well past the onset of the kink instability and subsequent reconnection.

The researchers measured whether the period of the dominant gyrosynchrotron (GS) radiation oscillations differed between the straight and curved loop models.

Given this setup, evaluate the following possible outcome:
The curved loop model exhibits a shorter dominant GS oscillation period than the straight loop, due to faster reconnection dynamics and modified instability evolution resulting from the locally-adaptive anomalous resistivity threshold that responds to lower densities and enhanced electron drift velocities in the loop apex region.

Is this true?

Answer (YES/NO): NO